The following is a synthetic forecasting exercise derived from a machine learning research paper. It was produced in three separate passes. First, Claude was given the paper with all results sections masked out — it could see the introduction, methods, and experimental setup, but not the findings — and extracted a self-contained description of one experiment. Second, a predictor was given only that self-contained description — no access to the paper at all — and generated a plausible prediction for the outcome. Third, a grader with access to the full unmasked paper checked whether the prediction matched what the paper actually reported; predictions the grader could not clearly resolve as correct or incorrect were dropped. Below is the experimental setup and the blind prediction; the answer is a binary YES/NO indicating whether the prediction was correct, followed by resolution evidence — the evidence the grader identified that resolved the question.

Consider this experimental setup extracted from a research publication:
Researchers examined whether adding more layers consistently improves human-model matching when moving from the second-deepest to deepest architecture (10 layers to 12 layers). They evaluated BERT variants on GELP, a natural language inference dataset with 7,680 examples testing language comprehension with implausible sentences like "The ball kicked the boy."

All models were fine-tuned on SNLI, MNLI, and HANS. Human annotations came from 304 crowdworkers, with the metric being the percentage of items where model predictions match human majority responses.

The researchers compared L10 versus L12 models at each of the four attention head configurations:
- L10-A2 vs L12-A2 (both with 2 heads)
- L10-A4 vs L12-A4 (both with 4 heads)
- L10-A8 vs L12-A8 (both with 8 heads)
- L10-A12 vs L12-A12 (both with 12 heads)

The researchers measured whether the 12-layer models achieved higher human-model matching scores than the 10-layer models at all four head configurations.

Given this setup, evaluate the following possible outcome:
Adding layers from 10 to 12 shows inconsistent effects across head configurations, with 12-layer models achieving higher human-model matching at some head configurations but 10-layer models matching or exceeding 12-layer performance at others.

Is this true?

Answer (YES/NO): YES